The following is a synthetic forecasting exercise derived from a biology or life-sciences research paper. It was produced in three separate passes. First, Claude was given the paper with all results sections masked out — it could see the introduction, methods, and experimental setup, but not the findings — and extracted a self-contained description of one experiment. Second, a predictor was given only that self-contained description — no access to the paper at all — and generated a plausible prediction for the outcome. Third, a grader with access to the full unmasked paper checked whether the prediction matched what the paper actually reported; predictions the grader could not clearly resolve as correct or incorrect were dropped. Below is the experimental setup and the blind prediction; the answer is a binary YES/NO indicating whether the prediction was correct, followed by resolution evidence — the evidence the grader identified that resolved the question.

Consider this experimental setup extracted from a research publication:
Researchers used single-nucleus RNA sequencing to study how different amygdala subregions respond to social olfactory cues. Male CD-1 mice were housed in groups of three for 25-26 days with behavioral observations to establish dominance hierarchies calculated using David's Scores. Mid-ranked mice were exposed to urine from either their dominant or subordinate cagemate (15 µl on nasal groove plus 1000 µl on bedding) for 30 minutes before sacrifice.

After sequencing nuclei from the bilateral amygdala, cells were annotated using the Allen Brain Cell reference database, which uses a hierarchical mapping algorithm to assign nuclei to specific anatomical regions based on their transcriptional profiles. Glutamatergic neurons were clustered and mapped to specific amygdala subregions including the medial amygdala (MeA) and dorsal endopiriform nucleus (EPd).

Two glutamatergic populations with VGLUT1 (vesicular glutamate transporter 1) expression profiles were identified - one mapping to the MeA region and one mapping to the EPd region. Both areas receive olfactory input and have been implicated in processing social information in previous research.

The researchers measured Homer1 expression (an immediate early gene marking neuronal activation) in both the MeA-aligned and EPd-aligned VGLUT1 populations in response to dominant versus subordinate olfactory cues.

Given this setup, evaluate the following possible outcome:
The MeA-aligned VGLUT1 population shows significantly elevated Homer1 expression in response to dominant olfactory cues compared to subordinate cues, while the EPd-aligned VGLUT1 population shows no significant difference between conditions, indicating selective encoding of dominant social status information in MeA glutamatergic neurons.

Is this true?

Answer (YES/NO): NO